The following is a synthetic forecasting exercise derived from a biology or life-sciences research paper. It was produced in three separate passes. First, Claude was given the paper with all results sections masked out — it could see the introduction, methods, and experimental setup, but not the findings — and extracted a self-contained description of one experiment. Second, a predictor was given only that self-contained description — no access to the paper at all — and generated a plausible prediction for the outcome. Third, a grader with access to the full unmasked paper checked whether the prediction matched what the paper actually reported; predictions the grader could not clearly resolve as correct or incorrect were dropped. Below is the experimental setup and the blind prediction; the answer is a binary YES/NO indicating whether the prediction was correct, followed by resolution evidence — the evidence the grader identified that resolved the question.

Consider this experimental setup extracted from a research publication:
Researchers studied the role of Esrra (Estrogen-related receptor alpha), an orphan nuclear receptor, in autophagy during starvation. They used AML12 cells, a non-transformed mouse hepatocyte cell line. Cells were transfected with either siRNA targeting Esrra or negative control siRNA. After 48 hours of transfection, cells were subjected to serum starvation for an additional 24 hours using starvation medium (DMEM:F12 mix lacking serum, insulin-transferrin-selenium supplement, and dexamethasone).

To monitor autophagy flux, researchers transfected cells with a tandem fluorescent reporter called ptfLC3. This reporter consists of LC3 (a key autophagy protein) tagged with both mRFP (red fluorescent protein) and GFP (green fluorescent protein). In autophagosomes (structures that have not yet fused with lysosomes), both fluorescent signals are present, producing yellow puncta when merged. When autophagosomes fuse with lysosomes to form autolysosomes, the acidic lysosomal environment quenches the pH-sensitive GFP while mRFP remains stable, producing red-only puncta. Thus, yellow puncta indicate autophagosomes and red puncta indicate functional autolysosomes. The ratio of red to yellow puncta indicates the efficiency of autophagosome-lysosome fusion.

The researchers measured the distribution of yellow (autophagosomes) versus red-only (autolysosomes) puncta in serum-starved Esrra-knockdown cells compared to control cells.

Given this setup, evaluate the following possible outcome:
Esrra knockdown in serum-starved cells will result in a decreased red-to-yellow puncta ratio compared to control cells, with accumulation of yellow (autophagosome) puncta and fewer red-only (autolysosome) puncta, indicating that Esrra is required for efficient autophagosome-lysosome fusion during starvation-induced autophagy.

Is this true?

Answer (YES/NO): YES